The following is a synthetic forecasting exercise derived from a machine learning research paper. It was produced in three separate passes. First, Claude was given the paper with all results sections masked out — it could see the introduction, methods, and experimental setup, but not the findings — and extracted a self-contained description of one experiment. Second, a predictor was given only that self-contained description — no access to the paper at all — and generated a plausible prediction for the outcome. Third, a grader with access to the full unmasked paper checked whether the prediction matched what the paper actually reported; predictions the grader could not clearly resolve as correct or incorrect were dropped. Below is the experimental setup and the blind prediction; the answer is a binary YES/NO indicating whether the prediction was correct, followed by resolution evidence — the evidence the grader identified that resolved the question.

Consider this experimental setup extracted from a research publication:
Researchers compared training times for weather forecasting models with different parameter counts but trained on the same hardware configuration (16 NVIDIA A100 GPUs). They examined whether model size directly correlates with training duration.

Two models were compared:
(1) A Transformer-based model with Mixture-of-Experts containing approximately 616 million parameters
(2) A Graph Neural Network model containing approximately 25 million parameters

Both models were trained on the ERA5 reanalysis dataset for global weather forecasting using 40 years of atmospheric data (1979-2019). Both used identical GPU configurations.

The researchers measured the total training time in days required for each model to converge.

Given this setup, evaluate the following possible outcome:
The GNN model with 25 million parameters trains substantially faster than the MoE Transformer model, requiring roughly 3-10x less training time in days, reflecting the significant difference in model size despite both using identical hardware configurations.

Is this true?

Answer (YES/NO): NO